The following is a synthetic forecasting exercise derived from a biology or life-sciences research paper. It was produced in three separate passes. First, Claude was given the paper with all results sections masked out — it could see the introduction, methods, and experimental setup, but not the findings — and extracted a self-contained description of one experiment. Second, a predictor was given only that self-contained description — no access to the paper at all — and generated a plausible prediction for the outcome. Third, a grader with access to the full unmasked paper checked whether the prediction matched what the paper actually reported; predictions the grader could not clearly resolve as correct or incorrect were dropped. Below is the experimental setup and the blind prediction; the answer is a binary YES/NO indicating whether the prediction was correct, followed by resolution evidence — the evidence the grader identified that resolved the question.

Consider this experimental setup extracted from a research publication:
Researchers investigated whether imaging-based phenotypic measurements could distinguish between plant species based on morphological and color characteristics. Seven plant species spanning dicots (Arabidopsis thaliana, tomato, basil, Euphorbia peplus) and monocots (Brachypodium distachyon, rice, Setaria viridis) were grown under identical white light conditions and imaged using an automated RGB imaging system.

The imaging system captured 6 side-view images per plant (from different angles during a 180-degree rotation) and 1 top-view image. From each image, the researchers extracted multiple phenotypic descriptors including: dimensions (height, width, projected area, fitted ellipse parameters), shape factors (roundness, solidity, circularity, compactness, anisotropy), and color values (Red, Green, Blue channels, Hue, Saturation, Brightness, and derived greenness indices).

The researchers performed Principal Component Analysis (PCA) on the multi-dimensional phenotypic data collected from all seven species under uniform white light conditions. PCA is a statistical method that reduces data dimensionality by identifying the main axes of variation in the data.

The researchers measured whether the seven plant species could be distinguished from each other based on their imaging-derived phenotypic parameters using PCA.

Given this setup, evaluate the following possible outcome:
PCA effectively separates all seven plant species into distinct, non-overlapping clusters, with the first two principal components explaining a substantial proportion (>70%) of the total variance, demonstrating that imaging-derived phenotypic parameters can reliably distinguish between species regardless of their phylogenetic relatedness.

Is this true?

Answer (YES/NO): NO